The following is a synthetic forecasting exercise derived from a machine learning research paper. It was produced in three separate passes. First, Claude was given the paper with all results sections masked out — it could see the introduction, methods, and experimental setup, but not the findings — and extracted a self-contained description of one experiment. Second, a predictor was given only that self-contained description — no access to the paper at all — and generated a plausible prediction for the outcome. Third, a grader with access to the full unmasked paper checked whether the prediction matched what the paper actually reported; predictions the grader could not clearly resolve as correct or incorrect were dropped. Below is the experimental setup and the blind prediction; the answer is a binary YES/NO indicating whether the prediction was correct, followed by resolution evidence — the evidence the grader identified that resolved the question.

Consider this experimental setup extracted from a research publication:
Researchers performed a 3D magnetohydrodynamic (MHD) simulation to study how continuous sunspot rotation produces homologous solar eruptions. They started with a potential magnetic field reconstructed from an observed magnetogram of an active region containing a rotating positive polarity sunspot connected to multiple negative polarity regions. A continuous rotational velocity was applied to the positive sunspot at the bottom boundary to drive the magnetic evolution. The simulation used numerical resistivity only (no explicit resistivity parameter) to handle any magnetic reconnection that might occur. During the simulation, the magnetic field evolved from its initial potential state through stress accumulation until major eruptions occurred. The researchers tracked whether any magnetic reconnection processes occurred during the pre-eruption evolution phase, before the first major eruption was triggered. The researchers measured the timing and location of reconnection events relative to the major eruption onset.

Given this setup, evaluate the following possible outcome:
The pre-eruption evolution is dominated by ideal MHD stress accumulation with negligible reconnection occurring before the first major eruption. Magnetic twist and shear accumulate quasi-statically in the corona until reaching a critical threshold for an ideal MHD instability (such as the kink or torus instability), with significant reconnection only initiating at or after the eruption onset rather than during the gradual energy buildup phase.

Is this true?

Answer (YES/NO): NO